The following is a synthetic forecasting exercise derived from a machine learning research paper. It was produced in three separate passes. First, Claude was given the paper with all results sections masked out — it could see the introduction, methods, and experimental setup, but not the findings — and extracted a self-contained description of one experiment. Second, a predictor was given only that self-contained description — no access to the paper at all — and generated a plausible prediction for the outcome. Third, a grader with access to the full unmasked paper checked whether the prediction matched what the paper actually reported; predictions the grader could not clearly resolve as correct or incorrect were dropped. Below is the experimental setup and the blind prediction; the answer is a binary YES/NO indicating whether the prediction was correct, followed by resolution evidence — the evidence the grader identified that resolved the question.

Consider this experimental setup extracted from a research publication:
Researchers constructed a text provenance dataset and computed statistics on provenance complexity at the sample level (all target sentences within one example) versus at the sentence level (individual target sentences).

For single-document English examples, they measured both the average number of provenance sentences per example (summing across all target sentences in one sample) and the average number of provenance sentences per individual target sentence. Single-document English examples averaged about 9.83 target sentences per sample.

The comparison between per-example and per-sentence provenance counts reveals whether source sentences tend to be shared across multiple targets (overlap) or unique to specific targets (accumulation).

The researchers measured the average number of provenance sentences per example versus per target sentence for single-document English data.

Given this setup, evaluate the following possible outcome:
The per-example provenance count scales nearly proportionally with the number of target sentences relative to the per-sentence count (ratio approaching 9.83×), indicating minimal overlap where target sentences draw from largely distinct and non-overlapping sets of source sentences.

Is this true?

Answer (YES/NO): NO